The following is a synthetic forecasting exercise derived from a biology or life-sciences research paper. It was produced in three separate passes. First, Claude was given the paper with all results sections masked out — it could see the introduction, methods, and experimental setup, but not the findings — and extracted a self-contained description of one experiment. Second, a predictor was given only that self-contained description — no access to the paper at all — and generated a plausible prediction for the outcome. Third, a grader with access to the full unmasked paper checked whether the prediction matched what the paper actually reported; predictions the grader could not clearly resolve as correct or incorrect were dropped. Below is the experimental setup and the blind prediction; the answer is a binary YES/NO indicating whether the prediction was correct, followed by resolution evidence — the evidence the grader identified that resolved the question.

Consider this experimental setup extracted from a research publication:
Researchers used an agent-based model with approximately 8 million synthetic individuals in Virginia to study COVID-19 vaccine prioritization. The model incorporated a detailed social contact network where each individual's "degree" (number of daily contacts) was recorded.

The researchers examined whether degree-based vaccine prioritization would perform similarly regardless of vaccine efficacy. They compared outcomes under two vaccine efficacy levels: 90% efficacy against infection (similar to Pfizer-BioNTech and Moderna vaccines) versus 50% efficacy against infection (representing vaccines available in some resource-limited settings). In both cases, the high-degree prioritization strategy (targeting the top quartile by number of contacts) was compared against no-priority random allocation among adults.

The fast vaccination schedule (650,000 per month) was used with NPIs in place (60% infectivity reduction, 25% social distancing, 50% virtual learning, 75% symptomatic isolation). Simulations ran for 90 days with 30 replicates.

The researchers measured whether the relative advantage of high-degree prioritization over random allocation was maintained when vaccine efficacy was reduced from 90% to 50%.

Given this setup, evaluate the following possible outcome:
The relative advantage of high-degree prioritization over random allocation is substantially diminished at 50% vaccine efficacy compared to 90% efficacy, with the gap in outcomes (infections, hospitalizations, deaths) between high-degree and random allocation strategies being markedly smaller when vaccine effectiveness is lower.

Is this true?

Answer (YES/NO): NO